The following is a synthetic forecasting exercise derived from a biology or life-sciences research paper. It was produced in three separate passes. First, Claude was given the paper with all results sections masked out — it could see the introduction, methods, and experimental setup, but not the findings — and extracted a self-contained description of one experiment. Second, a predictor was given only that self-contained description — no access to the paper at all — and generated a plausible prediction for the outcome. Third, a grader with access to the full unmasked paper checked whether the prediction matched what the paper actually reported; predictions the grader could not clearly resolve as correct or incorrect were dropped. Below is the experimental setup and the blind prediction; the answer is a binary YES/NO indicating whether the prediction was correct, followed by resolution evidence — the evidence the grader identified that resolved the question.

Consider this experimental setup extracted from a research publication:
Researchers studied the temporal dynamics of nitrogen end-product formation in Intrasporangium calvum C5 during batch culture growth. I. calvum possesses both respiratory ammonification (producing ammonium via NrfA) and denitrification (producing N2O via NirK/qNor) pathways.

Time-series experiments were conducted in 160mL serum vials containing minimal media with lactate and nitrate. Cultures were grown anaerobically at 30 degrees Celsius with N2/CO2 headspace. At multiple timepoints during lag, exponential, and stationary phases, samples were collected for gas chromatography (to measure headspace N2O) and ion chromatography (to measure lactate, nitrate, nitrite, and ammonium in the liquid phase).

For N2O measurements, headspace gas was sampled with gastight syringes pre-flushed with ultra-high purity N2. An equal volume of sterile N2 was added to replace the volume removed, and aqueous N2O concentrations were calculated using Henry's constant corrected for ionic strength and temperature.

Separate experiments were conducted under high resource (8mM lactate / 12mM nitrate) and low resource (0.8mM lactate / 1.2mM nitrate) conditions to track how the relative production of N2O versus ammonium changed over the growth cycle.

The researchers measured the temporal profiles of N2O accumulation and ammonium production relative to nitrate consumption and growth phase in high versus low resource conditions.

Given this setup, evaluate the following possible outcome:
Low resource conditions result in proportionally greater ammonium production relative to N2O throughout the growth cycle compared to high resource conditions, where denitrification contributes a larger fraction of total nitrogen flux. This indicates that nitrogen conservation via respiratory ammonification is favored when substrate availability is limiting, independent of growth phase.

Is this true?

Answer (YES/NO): YES